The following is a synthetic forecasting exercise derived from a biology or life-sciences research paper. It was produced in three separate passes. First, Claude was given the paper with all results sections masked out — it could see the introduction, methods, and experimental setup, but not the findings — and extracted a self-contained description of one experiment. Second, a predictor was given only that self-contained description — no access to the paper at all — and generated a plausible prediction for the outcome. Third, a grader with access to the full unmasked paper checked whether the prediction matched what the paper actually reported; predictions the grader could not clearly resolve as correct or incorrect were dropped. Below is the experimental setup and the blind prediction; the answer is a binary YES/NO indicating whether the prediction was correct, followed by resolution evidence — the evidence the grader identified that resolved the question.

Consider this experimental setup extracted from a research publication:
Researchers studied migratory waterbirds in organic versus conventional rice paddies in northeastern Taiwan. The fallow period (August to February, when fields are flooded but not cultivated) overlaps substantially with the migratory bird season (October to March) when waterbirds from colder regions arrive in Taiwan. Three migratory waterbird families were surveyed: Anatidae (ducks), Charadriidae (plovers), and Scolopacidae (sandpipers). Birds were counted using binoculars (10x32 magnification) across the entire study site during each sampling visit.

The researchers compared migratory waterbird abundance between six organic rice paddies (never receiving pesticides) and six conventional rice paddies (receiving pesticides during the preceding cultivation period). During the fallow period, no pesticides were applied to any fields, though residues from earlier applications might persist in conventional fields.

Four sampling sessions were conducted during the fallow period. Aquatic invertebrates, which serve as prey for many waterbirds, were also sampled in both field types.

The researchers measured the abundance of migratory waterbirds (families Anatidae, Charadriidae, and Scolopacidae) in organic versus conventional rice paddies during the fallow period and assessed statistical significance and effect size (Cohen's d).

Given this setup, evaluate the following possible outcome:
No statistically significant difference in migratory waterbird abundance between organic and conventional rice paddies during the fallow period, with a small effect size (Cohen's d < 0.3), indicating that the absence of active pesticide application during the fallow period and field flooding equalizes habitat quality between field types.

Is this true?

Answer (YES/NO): NO